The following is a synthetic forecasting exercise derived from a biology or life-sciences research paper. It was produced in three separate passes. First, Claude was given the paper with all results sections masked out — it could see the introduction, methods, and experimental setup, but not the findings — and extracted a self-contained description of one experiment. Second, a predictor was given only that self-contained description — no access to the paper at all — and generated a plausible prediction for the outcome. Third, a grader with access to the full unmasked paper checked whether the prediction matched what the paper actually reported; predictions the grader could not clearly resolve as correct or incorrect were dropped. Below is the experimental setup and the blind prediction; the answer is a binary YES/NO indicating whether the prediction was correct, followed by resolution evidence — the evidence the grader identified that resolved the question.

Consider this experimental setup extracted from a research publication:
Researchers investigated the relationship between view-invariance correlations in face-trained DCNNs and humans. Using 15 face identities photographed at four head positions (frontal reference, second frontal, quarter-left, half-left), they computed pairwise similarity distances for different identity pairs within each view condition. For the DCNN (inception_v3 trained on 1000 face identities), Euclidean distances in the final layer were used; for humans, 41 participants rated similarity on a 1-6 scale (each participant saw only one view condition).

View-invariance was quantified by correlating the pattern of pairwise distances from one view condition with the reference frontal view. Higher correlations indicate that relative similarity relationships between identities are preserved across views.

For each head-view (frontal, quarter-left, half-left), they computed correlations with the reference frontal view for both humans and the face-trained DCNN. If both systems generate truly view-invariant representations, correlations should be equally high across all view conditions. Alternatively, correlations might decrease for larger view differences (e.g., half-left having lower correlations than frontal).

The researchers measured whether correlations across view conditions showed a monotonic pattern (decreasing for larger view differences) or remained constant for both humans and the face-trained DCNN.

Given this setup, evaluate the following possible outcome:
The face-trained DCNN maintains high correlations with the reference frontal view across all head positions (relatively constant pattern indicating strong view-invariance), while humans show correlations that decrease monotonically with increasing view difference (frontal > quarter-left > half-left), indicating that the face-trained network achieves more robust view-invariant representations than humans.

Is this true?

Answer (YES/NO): NO